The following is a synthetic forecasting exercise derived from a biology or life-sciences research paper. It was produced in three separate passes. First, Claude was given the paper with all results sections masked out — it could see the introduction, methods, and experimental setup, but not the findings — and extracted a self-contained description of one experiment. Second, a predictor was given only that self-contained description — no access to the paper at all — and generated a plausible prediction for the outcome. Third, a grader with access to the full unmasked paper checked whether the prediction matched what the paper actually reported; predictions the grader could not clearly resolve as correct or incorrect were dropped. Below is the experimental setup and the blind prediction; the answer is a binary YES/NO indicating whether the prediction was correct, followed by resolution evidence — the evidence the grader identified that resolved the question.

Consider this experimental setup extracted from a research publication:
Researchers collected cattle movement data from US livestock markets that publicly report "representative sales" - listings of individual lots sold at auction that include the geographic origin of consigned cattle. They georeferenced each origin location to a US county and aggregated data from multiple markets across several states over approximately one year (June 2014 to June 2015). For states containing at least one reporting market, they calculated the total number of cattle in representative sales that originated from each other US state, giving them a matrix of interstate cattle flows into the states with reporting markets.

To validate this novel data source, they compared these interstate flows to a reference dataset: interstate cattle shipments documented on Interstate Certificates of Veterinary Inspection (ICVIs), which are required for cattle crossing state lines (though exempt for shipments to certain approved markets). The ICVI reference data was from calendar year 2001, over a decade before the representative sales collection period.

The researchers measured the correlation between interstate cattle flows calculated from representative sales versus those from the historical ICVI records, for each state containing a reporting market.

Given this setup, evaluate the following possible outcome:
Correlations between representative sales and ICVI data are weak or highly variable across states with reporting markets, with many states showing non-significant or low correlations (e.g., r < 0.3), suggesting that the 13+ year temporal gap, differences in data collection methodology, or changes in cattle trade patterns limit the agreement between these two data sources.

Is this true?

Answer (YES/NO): NO